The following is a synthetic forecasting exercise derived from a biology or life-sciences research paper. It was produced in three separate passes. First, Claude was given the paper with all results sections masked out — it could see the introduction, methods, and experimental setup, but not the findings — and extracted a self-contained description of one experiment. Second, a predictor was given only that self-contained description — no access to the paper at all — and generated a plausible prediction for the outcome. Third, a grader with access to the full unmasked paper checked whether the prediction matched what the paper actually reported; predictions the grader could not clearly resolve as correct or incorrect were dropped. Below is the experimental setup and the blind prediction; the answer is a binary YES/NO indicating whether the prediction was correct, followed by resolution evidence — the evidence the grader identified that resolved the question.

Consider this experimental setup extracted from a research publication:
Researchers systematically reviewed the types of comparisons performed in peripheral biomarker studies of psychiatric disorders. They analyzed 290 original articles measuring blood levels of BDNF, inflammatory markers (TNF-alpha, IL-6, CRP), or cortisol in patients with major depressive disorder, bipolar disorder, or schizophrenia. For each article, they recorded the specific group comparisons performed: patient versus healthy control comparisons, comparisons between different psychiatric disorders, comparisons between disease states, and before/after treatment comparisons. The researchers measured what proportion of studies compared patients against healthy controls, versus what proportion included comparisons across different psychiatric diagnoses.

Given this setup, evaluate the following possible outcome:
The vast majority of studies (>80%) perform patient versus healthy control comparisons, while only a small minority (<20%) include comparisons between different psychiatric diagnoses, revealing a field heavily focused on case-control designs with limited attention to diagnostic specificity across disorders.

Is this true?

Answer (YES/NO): NO